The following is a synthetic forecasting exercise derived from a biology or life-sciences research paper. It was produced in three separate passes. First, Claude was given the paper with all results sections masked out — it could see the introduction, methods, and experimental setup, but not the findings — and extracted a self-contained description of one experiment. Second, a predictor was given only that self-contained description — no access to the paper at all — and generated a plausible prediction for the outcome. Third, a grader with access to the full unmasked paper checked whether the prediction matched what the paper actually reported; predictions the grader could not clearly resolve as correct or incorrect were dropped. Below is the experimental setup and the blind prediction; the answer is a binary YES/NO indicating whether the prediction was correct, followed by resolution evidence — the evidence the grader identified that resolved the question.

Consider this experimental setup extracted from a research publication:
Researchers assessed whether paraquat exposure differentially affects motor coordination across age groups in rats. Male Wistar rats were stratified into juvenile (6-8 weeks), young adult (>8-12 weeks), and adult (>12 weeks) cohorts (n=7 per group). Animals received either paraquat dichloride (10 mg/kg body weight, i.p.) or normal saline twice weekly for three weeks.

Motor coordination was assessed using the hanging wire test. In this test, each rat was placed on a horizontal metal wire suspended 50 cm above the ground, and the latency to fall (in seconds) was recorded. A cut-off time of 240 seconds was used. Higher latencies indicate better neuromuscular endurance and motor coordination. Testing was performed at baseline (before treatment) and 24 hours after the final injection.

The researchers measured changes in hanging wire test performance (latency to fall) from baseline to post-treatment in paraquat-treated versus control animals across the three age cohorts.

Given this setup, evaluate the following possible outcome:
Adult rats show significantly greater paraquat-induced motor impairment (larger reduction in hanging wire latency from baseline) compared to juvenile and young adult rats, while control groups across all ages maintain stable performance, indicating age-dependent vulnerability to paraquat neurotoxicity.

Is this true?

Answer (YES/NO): NO